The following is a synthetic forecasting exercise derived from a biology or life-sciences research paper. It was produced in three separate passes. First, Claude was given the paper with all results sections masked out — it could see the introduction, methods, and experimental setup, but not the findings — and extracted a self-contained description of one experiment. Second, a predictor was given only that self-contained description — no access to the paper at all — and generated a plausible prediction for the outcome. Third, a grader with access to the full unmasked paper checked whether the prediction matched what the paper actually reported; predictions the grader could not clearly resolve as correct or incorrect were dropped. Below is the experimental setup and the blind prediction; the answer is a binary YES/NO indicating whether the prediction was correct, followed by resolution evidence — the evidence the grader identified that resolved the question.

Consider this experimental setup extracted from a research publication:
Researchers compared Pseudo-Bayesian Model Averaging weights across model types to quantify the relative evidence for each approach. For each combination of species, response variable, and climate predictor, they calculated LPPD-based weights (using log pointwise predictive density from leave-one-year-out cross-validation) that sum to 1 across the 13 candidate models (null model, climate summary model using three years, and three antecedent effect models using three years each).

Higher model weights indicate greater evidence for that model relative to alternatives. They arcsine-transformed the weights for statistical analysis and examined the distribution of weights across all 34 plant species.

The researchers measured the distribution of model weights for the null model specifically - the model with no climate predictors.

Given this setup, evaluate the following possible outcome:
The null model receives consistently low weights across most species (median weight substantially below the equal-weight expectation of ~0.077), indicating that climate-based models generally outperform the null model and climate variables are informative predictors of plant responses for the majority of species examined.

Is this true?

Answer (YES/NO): NO